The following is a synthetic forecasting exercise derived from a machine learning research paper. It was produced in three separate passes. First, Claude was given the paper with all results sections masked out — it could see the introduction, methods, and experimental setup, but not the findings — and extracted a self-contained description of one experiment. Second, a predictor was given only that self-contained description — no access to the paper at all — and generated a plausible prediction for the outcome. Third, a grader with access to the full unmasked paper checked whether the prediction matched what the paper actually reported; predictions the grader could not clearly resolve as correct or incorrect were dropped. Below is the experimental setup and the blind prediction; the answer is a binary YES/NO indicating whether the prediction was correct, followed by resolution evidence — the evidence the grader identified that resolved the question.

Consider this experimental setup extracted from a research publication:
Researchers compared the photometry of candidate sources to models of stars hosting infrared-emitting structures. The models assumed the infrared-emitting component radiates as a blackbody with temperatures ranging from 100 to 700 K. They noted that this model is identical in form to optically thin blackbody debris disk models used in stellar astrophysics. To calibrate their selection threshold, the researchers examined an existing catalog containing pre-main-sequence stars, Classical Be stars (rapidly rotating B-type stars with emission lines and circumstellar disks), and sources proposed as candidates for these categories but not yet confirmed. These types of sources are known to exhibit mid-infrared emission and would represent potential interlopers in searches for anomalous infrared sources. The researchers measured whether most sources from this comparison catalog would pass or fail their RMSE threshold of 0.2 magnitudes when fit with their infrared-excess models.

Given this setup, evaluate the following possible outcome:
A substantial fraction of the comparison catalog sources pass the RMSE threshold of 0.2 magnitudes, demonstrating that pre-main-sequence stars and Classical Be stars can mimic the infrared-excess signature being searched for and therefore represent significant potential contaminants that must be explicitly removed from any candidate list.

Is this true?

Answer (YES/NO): NO